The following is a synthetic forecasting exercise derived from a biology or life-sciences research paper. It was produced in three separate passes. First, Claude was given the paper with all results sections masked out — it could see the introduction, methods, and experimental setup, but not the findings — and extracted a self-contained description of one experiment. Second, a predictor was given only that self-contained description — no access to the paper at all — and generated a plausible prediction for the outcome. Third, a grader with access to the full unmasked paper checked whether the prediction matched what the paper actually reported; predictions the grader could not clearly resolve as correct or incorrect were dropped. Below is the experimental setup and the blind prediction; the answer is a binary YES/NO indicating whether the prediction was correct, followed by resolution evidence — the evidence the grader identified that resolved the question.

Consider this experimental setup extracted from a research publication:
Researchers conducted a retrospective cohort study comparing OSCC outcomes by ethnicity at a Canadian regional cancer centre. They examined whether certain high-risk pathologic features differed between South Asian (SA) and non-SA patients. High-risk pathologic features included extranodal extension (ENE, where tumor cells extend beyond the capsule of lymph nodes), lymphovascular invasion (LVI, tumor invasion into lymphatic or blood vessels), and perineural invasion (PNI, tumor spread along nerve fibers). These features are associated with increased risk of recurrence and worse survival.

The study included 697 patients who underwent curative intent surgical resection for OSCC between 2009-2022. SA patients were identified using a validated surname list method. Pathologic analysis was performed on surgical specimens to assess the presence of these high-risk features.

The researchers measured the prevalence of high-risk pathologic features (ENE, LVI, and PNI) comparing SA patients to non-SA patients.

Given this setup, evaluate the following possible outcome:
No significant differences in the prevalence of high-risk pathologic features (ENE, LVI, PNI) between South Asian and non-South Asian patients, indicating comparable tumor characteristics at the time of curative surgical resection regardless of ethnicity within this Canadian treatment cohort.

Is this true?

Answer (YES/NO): YES